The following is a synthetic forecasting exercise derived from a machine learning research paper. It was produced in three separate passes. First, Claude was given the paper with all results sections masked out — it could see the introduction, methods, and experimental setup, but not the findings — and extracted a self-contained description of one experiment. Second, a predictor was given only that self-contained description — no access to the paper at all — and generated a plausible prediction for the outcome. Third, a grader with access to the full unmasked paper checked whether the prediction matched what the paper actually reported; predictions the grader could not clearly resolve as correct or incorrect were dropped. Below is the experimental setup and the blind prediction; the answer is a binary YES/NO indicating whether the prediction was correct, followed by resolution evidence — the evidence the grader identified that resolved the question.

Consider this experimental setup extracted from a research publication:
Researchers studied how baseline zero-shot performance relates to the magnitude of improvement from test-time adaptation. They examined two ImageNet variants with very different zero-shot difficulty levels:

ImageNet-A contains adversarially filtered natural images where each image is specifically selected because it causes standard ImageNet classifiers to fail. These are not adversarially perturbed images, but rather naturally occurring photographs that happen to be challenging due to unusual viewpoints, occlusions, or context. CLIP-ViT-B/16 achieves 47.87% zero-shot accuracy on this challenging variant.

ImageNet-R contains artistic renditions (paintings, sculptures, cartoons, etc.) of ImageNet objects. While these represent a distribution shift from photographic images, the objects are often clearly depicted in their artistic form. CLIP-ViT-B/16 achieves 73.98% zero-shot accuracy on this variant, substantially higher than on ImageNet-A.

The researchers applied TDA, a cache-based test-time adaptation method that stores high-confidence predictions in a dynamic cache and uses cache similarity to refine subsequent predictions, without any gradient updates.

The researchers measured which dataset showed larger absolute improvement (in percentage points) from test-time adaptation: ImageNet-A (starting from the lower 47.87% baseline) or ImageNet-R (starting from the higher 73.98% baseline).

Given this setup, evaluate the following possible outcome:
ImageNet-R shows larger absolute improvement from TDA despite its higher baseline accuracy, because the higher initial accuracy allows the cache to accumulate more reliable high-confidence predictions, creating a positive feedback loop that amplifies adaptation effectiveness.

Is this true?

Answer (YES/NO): NO